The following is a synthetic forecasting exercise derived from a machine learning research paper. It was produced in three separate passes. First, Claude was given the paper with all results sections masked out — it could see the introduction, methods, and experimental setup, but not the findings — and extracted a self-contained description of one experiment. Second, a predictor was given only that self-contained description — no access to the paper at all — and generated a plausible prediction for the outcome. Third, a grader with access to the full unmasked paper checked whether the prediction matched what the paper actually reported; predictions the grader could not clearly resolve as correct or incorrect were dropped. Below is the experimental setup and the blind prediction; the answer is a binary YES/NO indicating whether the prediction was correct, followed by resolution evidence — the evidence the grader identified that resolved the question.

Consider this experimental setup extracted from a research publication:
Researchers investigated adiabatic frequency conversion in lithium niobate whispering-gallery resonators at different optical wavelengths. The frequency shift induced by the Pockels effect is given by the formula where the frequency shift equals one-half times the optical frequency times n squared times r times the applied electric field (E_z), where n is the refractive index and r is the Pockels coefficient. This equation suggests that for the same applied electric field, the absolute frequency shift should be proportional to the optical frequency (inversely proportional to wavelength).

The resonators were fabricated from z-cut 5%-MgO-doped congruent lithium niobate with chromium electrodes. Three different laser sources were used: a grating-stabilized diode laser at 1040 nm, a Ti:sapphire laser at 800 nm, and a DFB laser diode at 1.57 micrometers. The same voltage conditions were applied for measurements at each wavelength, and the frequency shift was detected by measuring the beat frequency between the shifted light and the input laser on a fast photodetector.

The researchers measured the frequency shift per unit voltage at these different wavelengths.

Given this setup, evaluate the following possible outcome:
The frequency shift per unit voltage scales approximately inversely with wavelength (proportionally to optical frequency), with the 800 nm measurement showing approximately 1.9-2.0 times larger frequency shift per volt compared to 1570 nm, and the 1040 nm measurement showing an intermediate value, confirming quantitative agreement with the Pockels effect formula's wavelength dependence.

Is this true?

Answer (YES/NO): NO